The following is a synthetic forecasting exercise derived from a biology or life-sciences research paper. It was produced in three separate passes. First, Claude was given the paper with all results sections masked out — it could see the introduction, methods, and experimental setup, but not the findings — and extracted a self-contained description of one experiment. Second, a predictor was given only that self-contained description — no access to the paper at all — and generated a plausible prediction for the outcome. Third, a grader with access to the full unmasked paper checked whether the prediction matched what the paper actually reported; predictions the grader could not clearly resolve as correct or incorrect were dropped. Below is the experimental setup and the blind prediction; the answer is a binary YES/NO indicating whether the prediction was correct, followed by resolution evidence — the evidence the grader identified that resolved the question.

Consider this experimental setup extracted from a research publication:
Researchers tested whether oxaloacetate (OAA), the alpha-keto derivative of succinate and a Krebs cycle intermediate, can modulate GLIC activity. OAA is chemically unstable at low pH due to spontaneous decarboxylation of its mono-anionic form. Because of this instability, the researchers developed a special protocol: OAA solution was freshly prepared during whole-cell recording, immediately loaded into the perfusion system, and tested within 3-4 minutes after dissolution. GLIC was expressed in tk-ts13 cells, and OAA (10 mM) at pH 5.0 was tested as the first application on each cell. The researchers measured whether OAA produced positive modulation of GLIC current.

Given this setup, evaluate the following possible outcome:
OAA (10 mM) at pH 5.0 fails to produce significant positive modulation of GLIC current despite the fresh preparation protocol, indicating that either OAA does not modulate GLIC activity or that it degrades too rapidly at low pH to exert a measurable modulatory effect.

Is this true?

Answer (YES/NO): NO